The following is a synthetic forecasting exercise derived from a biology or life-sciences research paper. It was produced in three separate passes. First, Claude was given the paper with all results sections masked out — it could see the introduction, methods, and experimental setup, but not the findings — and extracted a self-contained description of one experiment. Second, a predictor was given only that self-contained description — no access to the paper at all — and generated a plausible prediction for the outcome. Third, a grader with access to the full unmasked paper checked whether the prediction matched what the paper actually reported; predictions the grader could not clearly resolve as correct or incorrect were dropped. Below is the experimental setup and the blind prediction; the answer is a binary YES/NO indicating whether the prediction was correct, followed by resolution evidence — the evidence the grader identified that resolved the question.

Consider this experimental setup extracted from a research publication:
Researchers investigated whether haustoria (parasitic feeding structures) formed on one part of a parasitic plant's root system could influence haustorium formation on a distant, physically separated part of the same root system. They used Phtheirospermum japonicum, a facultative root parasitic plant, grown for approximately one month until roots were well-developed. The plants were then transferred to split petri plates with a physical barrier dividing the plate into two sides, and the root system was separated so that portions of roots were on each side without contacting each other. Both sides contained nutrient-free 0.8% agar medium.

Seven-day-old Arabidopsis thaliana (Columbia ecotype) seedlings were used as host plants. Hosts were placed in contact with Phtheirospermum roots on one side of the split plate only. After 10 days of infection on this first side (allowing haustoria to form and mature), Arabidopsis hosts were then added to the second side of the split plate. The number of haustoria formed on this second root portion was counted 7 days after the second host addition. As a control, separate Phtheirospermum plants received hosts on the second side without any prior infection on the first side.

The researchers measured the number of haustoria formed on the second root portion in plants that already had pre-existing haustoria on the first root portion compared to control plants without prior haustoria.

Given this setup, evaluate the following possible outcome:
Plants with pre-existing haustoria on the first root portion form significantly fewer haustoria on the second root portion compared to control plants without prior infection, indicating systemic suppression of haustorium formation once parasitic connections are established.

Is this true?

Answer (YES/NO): YES